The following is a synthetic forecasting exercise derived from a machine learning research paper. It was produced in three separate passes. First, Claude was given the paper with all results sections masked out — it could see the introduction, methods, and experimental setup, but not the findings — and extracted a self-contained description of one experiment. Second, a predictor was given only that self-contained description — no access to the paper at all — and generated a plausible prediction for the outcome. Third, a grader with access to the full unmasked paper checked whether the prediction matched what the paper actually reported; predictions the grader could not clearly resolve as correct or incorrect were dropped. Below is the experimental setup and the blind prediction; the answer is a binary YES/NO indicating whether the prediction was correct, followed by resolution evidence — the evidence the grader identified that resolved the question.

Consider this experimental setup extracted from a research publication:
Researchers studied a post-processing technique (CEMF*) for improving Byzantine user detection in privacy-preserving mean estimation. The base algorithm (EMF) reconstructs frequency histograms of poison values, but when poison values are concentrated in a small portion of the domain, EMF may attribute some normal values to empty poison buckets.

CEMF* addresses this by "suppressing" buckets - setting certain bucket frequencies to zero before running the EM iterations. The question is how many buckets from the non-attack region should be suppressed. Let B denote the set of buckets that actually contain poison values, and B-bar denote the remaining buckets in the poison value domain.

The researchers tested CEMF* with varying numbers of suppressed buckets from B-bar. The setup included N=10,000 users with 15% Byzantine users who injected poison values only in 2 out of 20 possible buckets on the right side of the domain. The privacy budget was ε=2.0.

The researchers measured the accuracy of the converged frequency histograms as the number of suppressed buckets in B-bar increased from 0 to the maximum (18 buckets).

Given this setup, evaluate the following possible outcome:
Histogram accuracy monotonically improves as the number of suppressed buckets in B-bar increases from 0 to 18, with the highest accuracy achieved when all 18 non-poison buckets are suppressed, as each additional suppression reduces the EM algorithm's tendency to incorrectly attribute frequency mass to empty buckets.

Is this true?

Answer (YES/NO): YES